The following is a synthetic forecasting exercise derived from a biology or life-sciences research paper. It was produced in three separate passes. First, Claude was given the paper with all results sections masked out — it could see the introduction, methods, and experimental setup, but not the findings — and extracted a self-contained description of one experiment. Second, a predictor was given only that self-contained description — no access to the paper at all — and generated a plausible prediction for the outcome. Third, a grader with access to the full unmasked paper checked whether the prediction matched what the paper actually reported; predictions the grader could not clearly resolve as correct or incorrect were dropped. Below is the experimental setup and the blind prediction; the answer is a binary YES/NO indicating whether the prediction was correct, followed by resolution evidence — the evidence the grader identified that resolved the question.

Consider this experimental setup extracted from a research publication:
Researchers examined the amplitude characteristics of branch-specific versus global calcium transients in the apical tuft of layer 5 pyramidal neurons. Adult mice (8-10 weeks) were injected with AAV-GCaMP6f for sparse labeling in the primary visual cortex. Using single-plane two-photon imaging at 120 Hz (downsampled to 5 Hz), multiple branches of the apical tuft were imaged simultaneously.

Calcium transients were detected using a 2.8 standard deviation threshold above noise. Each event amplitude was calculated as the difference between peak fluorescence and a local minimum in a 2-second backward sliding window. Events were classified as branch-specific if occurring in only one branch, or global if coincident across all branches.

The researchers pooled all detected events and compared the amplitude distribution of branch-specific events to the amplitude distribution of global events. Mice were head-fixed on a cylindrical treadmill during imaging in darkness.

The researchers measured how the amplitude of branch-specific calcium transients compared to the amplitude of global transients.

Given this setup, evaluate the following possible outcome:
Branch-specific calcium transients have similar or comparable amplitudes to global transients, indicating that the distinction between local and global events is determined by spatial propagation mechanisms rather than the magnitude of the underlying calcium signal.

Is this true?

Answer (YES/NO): NO